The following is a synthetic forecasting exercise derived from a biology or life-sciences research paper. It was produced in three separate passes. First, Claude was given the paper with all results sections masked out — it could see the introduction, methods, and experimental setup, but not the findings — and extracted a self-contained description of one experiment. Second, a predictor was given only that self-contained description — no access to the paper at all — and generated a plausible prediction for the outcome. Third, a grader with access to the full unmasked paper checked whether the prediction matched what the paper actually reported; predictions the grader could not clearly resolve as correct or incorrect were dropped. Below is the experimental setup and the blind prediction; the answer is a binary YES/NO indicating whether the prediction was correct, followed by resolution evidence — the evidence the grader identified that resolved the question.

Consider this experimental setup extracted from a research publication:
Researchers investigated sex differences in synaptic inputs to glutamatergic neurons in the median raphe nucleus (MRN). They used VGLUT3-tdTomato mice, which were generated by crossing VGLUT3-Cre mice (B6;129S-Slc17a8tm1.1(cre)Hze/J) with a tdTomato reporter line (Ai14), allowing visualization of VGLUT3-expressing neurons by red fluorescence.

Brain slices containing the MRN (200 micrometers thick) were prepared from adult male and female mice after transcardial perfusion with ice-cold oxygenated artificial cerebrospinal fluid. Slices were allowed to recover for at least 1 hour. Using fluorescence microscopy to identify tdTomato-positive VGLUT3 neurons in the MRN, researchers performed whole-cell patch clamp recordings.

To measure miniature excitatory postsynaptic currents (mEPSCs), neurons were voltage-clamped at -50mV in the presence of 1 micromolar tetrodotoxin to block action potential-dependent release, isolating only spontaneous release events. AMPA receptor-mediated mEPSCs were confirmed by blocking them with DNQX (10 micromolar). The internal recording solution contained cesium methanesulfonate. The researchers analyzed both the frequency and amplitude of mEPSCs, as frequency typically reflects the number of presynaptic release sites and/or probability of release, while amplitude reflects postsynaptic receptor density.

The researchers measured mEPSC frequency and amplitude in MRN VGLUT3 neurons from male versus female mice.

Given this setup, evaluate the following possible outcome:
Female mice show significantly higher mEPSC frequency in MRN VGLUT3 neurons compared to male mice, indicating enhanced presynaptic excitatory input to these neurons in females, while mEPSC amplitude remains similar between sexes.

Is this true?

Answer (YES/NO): NO